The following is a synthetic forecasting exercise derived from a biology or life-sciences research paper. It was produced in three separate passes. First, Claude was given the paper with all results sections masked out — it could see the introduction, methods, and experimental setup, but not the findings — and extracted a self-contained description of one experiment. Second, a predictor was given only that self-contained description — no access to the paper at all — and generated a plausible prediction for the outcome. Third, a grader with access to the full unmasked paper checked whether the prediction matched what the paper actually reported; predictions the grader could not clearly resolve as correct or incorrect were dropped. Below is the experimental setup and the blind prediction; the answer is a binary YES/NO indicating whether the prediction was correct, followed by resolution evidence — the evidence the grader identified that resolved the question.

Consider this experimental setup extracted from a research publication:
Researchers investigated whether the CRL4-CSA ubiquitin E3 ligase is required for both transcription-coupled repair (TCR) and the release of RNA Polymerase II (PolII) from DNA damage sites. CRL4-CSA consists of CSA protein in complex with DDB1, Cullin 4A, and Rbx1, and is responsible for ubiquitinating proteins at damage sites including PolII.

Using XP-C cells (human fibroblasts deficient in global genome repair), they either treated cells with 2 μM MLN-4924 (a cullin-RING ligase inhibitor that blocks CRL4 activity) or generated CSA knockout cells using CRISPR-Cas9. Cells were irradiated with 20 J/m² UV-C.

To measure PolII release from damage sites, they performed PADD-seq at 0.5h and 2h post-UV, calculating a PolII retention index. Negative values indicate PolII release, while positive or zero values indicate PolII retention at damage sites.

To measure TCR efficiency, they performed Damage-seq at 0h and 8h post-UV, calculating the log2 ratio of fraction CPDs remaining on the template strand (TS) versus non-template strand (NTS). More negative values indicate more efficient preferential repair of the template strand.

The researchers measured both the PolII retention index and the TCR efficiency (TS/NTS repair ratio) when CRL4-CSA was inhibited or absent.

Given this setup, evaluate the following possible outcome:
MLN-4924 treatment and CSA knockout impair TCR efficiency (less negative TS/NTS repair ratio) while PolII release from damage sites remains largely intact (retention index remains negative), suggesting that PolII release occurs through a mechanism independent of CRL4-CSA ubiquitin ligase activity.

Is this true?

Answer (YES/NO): NO